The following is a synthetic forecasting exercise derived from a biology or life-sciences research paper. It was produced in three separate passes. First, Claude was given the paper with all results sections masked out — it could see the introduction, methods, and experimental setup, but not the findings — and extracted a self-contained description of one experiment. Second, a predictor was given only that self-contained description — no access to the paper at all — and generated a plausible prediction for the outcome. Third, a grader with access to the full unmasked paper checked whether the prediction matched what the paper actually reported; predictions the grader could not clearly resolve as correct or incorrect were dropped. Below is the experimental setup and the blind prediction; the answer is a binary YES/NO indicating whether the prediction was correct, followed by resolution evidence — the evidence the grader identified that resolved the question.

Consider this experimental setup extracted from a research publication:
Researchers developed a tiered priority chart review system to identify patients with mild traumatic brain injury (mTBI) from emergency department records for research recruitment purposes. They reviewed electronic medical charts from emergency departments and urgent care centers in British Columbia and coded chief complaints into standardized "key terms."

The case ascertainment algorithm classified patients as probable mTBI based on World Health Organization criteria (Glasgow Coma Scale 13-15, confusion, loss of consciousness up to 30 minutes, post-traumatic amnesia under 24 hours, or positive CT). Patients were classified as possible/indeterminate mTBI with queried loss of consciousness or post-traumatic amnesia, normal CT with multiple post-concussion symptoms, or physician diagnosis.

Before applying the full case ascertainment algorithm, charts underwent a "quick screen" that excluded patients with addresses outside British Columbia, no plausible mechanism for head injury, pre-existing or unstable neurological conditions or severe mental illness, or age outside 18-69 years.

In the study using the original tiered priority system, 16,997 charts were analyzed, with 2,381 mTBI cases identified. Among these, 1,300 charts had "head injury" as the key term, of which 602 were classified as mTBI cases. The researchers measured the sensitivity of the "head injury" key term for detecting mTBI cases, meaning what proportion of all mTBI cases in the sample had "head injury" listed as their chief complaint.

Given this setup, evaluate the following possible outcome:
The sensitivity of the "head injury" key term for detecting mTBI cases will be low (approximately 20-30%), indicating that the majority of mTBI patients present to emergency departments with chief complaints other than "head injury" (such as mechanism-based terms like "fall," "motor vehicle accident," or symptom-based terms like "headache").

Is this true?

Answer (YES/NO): YES